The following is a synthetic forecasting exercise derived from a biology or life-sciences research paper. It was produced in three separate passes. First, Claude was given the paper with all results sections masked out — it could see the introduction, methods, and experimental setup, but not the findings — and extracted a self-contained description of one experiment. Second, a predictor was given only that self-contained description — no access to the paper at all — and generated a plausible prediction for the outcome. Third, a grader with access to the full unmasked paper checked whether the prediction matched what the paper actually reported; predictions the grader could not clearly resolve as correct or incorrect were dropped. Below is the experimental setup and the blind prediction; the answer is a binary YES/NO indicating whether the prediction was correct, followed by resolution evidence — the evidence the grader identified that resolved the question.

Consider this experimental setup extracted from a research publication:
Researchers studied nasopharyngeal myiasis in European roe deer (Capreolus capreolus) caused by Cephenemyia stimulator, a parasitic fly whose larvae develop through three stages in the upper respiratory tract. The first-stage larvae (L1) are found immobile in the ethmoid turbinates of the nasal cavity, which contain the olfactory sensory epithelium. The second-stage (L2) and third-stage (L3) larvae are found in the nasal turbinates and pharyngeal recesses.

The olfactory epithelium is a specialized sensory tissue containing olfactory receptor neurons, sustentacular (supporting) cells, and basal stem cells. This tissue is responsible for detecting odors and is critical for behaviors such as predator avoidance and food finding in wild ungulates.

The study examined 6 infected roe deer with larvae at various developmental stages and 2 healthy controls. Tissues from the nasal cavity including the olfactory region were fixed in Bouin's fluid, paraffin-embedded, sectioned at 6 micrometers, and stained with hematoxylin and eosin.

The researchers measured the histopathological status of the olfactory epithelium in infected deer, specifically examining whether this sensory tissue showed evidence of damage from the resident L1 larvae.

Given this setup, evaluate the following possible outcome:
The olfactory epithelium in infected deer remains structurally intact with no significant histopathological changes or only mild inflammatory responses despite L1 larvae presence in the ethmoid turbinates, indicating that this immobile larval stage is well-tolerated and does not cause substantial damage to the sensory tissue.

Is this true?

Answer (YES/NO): NO